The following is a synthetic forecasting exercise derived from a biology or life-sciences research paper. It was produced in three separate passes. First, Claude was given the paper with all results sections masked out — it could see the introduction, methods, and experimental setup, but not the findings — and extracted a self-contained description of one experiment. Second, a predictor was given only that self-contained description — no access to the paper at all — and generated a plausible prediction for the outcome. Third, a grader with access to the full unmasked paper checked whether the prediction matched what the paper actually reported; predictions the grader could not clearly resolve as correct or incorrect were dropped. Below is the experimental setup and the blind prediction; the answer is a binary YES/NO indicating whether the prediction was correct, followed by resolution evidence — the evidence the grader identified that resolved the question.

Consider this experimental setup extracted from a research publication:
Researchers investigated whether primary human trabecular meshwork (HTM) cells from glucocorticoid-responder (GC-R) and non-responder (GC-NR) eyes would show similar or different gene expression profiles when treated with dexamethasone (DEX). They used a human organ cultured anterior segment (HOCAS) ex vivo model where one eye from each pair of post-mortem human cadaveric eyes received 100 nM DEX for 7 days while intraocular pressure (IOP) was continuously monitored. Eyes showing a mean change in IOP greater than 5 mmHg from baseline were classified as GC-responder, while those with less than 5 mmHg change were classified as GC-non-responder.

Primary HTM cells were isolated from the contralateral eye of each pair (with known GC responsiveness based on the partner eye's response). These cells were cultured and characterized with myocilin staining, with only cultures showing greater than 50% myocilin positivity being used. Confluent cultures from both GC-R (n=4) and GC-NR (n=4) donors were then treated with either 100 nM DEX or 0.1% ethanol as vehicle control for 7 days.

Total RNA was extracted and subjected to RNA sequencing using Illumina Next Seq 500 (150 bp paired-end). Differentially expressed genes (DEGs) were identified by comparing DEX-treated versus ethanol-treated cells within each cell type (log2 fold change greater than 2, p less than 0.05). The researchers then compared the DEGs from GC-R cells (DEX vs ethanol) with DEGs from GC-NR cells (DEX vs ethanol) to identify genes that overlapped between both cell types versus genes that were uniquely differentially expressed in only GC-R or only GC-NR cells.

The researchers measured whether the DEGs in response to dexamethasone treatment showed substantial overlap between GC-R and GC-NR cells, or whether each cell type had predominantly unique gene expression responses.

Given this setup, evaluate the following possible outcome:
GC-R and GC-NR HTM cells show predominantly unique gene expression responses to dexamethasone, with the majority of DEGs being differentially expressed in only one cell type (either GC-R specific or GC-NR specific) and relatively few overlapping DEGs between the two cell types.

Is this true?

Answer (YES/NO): YES